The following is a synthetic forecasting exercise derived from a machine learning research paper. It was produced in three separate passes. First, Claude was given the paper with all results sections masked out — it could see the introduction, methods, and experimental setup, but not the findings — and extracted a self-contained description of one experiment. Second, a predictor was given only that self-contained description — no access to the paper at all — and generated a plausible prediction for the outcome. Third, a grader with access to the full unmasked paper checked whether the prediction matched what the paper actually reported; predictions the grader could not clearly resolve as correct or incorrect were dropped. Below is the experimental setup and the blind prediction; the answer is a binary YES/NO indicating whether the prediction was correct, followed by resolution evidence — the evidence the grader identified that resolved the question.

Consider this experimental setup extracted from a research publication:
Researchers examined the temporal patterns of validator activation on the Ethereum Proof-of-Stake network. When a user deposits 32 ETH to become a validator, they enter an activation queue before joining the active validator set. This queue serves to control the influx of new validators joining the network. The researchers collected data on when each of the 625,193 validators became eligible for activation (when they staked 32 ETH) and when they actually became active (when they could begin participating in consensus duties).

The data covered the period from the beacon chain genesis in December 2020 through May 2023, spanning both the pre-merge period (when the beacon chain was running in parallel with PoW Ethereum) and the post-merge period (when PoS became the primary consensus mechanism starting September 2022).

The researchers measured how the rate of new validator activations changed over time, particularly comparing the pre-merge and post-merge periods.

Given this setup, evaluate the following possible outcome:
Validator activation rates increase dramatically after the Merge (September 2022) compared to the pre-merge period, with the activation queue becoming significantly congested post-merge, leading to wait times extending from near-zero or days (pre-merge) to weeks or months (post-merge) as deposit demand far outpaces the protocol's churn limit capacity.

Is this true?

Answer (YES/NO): NO